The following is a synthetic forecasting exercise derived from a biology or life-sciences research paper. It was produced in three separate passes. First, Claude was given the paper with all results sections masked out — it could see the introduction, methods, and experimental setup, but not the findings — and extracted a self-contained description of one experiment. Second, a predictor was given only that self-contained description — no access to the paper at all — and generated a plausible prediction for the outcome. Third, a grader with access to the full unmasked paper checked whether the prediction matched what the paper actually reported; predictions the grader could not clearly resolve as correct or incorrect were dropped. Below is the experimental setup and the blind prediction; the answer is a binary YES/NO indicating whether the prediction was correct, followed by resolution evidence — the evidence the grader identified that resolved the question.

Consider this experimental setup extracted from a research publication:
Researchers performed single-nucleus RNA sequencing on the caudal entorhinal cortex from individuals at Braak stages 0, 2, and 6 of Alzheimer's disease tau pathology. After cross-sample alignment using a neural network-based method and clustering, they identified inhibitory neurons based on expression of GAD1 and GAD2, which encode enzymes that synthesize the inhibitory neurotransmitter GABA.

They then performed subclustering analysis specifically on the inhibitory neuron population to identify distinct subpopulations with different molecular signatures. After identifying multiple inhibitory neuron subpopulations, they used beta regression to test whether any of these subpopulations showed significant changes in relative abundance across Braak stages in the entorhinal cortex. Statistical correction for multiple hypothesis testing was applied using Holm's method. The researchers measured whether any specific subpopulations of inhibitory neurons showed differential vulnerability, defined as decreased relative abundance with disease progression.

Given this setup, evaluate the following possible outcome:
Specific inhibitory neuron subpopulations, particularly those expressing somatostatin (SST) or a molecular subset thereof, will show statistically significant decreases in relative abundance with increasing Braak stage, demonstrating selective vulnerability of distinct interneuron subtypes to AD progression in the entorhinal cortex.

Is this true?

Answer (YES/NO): NO